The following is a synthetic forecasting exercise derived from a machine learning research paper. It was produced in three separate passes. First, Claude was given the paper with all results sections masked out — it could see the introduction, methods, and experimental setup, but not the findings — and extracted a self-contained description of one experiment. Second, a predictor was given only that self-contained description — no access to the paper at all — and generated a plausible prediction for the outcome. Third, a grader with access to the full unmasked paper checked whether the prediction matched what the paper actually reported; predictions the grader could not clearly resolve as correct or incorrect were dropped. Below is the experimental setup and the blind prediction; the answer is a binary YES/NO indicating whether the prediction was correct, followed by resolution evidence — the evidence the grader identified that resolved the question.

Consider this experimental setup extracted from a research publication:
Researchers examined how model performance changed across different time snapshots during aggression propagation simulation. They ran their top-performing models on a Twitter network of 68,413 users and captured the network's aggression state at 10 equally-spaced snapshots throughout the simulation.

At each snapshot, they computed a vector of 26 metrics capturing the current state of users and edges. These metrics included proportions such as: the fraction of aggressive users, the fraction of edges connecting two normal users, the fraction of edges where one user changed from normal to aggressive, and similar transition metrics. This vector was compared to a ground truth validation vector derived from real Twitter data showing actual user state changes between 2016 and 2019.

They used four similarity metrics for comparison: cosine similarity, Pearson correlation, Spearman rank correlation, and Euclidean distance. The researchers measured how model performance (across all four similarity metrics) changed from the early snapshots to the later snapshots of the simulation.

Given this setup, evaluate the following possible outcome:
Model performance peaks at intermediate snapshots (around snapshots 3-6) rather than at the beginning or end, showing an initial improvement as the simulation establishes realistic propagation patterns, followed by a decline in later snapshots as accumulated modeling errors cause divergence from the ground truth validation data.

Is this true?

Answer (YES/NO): NO